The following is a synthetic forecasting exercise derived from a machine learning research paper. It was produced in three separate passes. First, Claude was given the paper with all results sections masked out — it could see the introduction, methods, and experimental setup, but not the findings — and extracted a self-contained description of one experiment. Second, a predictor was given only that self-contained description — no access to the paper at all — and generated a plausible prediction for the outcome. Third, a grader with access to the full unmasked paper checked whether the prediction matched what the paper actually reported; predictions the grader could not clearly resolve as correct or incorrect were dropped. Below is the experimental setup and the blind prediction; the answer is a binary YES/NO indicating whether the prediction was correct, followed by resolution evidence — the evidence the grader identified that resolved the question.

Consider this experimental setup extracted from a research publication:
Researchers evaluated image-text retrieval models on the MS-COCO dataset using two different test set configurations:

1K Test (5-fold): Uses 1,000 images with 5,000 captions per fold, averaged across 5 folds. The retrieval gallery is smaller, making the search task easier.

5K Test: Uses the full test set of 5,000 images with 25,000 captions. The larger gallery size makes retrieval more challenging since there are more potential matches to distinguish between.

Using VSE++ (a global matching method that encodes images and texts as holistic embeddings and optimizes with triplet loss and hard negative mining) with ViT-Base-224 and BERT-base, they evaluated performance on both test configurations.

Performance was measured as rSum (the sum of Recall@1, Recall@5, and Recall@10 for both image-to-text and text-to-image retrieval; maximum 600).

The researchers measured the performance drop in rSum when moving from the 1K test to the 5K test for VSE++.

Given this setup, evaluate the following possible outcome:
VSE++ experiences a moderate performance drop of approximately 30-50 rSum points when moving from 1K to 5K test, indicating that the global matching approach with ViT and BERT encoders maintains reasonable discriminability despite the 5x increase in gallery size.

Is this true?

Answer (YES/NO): NO